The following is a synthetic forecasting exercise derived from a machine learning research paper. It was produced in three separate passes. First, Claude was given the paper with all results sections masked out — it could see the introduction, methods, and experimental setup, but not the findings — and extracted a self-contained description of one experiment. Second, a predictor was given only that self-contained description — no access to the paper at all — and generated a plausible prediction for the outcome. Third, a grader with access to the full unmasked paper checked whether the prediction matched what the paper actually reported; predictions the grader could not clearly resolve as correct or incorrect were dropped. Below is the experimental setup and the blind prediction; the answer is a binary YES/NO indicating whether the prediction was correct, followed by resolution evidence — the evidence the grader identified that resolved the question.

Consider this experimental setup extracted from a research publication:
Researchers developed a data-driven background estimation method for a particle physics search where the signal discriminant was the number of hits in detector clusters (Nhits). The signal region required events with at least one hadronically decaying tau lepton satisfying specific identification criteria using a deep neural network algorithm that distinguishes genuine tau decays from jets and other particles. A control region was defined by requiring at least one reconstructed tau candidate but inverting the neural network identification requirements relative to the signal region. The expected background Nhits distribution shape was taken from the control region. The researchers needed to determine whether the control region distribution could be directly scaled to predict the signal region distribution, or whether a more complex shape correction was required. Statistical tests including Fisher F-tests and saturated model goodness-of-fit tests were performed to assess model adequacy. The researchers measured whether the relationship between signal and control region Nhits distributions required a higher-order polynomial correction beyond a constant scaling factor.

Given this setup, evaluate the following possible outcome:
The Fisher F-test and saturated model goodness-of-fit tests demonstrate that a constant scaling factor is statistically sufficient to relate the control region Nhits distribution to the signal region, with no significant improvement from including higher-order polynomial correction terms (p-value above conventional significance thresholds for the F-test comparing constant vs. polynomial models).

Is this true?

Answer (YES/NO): YES